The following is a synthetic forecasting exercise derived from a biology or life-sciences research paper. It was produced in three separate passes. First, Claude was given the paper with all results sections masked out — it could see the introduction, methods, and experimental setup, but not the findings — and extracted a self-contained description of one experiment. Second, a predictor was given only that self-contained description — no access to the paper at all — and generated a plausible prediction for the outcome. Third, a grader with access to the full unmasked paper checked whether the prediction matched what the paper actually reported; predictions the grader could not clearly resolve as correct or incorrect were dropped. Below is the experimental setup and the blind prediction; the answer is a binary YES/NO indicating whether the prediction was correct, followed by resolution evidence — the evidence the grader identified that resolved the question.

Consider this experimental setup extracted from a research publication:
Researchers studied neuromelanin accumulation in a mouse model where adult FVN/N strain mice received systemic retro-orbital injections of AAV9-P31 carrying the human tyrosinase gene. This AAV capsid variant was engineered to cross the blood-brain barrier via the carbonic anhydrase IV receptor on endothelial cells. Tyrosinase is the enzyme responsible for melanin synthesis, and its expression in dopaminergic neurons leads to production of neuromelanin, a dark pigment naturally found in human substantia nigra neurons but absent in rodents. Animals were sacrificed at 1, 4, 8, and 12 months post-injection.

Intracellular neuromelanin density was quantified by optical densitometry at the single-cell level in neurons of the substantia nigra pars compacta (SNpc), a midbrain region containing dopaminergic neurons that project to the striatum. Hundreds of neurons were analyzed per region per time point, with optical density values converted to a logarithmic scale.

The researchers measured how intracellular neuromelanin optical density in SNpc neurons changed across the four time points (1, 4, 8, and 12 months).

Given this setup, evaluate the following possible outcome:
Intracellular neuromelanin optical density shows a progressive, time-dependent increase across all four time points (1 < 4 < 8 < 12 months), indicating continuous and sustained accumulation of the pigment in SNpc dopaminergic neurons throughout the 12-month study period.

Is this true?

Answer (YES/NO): YES